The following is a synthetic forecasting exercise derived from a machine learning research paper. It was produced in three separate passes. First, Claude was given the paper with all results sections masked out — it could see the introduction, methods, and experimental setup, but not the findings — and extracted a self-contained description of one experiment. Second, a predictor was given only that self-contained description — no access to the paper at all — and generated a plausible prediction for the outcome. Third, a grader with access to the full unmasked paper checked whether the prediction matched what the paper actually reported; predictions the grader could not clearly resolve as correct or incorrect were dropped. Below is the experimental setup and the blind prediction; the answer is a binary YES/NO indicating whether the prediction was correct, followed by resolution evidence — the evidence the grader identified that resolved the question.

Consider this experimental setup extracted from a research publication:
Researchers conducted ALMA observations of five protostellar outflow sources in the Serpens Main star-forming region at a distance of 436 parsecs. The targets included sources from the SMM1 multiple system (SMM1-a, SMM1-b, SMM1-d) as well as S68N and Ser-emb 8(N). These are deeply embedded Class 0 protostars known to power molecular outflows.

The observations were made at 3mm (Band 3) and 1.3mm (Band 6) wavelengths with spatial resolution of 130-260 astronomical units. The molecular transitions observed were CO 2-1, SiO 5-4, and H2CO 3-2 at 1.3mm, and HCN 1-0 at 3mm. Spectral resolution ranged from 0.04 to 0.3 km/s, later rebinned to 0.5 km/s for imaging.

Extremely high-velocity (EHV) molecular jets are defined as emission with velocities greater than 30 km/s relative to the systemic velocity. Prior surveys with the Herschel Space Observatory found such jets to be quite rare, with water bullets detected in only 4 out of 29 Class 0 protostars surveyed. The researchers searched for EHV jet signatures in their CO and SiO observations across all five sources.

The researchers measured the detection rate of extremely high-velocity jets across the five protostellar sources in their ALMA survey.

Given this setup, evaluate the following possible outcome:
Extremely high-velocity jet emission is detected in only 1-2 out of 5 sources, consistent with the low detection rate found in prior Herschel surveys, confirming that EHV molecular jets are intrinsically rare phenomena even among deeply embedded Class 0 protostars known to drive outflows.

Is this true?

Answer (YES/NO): NO